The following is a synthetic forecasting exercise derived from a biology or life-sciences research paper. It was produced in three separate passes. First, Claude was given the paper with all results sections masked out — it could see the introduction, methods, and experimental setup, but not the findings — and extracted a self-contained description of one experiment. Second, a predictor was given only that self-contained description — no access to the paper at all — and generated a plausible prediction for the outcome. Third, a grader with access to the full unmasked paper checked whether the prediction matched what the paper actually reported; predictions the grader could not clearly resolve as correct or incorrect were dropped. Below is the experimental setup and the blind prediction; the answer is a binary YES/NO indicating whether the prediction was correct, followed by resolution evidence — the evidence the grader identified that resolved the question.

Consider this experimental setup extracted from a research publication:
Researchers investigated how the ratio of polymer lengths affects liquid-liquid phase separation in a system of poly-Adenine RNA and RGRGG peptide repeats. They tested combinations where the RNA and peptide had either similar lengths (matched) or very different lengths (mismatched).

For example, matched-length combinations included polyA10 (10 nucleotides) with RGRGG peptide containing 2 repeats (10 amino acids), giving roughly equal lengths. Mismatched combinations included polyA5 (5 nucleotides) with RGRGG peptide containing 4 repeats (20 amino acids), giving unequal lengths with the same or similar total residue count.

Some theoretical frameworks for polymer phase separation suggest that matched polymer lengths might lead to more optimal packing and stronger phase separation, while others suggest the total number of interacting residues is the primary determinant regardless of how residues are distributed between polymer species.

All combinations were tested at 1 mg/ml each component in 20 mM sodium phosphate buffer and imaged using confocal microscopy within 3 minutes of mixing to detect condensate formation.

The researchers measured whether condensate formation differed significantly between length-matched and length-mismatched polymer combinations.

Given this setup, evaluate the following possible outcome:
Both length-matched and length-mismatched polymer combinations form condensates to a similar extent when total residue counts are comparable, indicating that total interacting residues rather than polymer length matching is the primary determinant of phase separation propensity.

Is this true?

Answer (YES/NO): NO